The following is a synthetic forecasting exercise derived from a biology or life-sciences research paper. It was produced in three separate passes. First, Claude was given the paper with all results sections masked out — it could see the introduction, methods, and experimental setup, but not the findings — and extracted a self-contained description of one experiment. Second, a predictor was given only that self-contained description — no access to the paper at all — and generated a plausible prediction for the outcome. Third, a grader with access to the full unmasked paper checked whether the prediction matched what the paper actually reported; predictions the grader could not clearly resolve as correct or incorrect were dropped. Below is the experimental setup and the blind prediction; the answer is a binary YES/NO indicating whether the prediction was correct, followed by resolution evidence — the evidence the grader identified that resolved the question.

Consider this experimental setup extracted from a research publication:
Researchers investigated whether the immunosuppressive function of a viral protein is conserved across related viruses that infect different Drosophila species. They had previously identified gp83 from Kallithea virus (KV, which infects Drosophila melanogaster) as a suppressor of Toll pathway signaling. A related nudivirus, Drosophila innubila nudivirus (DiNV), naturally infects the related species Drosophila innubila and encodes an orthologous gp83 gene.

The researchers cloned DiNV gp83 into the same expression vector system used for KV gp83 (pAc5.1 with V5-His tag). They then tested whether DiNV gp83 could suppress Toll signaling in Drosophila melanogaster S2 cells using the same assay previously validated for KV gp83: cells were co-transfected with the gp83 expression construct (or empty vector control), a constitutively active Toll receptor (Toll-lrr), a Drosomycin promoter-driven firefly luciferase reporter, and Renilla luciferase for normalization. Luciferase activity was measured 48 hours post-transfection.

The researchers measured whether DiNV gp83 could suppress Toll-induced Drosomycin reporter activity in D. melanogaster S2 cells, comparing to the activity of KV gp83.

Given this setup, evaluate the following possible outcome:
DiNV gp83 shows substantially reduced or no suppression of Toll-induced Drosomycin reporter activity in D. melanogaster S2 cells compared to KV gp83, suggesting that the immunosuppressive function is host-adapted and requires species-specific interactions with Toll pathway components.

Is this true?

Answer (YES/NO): NO